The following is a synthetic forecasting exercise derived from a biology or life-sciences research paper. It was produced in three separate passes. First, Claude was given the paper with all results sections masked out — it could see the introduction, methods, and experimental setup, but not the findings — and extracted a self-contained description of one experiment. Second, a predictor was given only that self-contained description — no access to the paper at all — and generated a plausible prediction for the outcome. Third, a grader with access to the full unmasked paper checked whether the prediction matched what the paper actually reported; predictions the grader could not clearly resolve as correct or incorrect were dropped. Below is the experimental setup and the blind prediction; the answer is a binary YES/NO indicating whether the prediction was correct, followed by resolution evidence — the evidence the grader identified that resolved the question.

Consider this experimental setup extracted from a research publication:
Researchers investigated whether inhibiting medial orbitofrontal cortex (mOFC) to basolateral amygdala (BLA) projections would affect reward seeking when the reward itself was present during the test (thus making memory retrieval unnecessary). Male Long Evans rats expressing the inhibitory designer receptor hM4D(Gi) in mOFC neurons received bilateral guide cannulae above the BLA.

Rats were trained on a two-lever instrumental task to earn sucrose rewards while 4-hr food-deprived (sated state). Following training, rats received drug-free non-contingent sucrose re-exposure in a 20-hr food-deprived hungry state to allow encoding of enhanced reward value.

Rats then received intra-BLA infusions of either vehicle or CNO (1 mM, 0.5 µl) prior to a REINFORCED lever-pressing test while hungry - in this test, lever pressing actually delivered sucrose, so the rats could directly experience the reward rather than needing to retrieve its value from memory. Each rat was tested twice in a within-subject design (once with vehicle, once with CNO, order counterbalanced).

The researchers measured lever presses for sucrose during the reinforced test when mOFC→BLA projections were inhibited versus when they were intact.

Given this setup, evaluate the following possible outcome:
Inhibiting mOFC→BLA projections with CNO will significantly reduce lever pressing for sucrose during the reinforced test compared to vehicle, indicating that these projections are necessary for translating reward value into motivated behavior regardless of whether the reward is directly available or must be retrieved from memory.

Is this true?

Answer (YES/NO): NO